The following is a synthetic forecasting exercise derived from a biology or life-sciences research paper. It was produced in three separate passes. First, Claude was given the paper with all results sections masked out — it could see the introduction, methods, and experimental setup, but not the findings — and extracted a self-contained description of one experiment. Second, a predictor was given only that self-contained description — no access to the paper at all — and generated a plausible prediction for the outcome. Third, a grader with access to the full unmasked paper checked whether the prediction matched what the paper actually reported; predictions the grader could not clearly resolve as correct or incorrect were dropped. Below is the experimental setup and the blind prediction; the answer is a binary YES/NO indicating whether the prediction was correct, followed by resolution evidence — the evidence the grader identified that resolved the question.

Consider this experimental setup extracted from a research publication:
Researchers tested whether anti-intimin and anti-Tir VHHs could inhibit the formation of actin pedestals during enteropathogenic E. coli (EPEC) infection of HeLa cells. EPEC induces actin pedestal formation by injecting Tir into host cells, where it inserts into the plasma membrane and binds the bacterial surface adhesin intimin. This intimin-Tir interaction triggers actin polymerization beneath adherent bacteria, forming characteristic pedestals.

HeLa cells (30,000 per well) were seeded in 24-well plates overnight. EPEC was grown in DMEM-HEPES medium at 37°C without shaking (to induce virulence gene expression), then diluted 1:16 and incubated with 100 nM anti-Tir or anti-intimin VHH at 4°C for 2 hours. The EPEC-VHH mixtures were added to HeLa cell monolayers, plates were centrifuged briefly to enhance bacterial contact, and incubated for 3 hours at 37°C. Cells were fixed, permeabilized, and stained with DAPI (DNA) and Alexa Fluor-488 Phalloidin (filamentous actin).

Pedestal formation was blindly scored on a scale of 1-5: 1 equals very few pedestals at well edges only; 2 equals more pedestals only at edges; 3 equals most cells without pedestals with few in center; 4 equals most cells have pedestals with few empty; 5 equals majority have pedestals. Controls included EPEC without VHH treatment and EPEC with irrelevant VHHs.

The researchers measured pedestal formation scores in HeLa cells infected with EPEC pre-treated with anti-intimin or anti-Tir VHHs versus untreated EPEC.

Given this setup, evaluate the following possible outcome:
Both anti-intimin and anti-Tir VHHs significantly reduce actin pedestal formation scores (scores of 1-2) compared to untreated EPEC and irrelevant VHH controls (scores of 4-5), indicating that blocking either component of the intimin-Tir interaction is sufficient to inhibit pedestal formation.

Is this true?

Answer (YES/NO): NO